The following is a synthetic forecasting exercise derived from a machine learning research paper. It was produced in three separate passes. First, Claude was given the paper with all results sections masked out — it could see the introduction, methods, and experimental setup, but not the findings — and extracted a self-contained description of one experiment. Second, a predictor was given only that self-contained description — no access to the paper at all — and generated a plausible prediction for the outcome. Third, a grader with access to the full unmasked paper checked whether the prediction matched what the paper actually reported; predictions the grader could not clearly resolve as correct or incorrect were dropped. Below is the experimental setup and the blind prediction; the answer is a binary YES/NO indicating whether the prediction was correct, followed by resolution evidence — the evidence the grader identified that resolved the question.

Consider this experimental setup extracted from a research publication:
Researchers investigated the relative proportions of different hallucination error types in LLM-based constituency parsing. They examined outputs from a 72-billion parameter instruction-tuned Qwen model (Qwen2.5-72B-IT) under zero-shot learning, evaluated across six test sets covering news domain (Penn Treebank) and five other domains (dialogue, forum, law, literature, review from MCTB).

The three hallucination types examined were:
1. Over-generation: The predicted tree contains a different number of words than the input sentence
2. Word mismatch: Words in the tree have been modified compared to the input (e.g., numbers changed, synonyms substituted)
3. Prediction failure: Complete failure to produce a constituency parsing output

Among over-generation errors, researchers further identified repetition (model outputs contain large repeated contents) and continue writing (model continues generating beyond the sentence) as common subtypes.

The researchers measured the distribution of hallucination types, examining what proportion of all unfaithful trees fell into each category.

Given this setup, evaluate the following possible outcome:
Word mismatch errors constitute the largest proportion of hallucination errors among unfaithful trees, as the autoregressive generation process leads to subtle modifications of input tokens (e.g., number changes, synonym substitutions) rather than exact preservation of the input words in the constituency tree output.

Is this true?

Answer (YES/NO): NO